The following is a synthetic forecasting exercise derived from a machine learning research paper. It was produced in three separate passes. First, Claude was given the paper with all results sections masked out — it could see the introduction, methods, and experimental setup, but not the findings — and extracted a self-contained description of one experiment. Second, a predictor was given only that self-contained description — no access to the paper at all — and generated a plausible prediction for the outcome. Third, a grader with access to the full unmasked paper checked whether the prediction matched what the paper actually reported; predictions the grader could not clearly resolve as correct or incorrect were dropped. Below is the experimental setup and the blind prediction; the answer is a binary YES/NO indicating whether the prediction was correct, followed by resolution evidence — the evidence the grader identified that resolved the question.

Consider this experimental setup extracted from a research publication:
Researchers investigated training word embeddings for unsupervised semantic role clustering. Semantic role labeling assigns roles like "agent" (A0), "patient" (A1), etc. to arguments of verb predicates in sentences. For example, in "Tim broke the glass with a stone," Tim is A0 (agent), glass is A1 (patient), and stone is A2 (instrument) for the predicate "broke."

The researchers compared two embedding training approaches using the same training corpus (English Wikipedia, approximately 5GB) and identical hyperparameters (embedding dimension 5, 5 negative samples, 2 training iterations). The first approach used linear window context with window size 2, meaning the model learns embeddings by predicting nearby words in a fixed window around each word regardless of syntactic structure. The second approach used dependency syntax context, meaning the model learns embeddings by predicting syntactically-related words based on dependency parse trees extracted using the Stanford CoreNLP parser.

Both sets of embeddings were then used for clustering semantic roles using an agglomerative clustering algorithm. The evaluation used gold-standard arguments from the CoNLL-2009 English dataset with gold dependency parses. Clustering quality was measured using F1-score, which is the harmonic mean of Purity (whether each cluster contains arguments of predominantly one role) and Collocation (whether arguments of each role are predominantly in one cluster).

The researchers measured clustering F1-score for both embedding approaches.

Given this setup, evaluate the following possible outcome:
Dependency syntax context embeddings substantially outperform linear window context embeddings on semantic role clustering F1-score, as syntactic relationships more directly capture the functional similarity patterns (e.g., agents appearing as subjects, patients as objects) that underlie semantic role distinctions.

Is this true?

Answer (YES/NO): NO